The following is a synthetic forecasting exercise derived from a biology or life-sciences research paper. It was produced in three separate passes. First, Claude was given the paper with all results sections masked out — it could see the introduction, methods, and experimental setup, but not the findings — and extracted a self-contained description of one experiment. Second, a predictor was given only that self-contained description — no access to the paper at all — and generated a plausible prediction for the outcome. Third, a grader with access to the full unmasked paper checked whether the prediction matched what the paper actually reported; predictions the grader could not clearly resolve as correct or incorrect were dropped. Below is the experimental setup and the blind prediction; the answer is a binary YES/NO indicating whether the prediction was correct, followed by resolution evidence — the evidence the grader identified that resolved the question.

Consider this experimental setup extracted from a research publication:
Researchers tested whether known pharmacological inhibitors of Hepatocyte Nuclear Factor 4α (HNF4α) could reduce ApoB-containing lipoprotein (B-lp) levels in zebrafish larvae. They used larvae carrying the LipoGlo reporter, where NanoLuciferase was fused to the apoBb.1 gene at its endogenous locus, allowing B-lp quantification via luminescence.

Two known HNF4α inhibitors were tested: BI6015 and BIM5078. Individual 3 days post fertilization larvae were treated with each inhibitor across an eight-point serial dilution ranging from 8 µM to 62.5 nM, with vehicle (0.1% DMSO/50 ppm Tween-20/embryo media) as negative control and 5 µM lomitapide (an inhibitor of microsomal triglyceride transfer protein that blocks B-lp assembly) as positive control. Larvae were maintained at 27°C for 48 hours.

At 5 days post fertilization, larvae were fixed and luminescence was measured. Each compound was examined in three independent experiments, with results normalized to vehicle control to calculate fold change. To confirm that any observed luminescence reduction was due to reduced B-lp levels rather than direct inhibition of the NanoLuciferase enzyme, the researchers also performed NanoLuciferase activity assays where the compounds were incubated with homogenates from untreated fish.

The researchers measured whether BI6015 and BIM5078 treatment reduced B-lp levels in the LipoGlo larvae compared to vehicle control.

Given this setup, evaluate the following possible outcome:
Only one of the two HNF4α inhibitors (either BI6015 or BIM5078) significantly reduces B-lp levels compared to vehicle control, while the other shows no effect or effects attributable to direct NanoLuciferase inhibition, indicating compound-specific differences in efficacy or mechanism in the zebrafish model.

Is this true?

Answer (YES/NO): NO